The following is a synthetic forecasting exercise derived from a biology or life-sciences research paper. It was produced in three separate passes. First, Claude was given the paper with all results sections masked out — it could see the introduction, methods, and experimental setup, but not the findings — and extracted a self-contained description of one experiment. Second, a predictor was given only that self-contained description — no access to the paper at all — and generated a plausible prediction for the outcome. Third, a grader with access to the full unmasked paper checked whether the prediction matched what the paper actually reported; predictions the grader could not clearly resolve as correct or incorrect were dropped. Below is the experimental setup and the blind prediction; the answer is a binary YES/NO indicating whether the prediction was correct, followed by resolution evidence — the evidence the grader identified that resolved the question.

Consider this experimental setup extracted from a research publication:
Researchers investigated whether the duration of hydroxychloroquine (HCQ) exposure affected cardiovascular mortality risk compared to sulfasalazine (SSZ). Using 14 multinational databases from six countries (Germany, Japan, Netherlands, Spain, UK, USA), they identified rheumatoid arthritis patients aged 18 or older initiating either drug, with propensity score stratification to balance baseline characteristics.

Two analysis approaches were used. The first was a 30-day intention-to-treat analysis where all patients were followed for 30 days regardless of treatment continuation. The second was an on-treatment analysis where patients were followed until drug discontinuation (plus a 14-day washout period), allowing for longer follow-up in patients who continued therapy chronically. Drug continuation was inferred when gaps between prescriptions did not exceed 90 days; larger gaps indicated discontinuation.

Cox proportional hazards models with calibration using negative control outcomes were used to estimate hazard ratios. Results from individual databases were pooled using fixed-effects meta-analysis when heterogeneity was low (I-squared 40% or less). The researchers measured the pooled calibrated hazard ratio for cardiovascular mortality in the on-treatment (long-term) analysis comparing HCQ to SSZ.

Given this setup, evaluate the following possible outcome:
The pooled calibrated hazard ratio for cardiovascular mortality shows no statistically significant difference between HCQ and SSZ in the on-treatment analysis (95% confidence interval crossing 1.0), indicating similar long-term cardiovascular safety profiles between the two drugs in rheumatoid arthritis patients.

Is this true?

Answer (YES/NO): NO